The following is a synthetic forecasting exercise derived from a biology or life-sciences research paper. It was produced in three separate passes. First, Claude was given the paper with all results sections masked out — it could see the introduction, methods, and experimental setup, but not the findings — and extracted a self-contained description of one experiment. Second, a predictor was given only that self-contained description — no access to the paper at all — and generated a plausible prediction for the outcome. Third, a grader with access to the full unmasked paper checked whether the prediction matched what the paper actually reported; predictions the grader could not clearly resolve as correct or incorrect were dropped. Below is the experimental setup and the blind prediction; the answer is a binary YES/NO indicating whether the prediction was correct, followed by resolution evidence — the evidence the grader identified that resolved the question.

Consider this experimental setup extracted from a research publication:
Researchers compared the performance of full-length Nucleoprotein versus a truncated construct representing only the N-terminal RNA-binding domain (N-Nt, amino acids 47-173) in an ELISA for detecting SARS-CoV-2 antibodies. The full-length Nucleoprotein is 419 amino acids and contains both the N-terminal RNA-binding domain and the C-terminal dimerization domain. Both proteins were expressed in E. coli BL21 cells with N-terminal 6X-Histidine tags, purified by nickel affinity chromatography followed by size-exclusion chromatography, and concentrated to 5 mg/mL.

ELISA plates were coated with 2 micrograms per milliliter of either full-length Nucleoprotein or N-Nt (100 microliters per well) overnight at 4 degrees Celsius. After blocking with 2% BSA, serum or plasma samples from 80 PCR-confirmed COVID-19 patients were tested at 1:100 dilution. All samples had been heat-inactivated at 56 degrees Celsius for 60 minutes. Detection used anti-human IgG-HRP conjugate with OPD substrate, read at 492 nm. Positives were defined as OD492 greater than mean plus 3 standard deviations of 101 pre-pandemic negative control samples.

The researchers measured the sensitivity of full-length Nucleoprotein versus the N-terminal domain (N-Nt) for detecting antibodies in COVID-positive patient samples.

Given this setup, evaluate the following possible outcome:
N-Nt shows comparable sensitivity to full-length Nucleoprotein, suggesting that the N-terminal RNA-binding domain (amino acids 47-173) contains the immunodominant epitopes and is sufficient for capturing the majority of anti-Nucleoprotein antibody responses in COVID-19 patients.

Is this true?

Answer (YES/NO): YES